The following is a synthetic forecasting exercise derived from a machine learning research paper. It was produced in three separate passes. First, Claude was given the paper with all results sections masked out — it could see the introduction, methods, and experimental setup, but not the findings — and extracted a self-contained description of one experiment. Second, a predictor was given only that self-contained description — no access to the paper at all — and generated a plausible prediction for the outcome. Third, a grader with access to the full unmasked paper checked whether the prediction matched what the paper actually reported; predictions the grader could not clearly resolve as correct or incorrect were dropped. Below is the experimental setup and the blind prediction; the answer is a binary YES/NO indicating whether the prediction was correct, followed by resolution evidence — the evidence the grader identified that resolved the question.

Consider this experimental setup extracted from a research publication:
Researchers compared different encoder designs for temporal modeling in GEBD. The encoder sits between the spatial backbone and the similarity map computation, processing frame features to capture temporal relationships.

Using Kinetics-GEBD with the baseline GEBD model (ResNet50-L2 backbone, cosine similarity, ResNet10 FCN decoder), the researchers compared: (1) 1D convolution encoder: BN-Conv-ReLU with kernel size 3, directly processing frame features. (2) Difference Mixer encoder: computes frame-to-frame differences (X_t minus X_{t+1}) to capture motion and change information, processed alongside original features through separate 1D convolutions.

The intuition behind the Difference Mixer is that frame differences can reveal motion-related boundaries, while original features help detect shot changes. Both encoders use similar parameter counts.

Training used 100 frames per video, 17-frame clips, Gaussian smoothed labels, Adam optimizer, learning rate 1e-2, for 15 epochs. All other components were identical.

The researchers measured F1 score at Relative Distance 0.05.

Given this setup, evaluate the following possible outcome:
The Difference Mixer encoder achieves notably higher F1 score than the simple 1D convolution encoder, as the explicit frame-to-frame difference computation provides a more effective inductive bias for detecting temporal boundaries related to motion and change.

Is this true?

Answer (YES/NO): NO